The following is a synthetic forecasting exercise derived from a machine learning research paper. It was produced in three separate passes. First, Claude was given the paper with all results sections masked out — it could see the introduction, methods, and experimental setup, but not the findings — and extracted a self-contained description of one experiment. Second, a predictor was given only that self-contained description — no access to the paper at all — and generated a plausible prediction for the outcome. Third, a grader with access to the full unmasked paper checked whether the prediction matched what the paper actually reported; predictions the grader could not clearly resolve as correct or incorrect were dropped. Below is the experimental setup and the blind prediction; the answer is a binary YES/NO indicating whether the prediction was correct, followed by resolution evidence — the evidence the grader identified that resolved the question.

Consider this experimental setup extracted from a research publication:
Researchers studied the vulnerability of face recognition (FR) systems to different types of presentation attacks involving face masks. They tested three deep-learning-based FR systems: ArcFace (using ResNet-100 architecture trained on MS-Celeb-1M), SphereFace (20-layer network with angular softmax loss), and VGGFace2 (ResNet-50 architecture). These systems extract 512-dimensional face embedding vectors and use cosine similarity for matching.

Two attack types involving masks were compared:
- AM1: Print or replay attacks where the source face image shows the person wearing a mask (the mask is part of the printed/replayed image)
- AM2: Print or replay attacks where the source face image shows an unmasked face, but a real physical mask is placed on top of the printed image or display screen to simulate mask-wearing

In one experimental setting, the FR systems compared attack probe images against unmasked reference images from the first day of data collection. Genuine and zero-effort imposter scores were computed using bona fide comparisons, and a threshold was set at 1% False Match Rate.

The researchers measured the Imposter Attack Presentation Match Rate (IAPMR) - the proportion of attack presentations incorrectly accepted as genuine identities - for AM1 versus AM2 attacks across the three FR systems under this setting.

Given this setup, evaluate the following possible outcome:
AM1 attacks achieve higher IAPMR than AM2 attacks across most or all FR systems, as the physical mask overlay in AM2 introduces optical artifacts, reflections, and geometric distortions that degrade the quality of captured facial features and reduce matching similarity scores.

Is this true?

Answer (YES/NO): NO